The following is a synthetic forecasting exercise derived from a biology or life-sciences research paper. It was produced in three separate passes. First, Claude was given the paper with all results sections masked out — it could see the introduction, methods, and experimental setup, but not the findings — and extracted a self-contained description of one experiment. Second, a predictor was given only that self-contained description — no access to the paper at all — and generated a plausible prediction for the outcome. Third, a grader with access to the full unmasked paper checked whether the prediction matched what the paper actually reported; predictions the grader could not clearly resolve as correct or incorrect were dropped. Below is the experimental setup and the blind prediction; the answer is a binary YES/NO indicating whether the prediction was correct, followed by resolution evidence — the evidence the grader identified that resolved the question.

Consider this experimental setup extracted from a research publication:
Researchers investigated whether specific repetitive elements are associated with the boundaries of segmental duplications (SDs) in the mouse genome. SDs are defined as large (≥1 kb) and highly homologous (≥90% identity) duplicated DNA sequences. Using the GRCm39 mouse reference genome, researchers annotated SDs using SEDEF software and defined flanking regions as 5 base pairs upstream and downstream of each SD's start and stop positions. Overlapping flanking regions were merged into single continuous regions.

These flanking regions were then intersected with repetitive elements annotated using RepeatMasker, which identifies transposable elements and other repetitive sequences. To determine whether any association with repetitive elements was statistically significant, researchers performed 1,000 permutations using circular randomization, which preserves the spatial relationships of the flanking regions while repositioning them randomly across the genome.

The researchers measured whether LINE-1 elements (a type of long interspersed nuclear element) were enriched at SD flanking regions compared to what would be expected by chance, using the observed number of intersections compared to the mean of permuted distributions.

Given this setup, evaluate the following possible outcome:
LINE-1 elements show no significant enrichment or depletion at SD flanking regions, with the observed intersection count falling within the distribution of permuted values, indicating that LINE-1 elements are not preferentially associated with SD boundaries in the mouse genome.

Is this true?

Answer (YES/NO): NO